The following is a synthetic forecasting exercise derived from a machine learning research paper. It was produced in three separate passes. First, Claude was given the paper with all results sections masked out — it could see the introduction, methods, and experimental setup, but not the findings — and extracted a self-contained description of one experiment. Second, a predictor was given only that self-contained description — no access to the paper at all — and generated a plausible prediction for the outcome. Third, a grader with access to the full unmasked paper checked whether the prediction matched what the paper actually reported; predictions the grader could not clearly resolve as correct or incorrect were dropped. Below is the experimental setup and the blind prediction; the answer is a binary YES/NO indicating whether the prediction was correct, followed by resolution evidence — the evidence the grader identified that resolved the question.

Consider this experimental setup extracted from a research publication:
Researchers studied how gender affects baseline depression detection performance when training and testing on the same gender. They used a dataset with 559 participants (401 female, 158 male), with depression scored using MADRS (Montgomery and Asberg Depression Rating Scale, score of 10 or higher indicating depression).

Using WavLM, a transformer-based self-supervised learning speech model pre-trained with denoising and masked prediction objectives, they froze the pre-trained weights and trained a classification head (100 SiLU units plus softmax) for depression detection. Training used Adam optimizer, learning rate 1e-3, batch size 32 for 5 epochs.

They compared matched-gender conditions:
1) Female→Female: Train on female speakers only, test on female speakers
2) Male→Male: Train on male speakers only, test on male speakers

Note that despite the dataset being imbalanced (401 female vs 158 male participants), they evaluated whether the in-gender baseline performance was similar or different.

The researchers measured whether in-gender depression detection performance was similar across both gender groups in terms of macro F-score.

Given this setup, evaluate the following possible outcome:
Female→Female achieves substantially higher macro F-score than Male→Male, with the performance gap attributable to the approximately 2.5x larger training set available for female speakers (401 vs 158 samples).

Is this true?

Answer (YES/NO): NO